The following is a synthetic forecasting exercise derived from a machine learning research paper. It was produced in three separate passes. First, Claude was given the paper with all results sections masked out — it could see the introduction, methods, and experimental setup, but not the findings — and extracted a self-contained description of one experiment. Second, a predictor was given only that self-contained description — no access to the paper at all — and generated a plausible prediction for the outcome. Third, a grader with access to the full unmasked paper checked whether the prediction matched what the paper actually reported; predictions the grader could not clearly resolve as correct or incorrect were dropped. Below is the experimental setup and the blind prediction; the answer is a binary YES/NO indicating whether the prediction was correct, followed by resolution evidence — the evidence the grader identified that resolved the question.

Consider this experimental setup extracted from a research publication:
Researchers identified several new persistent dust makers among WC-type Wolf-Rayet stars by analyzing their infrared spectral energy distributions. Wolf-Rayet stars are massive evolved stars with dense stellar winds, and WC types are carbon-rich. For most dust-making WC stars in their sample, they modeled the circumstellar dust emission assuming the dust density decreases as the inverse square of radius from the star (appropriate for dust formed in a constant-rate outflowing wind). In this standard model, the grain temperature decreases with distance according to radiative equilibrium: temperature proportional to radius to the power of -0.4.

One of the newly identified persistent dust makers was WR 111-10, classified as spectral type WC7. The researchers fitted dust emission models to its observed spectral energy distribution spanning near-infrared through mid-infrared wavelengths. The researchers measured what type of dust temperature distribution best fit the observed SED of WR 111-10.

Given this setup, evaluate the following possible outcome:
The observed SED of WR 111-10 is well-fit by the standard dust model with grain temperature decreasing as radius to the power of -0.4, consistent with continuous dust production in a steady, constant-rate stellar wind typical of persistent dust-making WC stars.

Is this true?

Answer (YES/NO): NO